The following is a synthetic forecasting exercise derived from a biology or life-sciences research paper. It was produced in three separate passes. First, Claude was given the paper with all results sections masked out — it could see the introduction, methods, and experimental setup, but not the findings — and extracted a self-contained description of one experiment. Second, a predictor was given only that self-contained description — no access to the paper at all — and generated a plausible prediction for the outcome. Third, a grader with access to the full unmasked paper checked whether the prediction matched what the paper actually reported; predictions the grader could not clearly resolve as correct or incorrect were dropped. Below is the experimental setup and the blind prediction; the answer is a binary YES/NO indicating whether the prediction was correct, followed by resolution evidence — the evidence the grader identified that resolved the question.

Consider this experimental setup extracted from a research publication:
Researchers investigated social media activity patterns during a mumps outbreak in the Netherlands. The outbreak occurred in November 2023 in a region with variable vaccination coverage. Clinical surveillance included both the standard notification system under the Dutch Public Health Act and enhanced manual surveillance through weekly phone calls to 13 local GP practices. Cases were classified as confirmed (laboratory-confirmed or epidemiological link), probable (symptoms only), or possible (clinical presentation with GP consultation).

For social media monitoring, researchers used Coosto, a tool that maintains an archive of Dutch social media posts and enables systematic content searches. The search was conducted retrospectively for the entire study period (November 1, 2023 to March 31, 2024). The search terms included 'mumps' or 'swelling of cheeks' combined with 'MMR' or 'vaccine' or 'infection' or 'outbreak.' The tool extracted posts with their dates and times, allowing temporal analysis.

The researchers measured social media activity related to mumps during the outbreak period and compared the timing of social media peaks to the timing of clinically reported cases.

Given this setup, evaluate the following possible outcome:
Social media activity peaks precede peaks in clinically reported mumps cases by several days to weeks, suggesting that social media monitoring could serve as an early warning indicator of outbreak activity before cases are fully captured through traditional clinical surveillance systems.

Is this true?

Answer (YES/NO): NO